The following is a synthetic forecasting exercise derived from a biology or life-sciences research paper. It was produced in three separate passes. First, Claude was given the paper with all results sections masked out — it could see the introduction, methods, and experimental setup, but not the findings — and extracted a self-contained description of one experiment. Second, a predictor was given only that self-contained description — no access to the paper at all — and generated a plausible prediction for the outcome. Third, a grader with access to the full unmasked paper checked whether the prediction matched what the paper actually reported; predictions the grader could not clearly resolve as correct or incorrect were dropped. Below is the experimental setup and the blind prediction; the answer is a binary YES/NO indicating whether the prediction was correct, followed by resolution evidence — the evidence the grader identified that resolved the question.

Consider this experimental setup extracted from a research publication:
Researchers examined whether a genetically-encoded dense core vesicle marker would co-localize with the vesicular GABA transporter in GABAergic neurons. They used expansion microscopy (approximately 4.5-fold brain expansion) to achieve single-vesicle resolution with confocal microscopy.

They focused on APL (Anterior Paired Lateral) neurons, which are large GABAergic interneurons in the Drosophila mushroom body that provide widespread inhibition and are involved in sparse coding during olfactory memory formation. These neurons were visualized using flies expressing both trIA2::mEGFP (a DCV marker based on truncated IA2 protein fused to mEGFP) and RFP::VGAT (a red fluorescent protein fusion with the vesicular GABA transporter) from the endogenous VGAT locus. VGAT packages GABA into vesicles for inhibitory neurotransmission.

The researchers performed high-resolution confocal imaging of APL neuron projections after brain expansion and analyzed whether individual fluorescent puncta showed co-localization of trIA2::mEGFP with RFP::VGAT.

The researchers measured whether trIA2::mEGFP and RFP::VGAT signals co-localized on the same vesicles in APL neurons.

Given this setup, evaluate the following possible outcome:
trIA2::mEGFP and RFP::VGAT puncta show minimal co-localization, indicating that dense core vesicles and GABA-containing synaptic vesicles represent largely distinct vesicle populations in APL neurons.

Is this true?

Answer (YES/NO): NO